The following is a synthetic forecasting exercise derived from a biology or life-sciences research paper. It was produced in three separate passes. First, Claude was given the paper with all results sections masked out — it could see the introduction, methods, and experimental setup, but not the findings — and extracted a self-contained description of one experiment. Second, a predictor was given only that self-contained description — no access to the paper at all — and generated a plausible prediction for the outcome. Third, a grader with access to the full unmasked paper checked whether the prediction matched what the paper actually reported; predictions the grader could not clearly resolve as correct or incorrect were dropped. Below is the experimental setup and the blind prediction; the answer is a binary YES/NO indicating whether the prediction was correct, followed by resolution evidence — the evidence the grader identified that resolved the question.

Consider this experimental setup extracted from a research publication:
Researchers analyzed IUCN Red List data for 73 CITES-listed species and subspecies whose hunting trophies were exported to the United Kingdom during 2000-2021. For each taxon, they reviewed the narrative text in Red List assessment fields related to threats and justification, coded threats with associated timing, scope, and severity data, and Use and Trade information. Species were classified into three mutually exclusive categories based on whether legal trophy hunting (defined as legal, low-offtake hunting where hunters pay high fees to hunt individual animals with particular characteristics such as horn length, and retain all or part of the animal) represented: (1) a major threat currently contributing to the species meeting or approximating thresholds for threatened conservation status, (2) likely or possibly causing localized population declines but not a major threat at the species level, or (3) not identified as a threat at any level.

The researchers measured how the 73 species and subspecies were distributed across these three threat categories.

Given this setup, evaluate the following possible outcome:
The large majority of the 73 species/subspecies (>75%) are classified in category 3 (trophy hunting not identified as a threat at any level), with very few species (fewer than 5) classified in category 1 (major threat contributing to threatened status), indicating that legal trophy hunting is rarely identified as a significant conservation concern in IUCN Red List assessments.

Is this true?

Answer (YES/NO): YES